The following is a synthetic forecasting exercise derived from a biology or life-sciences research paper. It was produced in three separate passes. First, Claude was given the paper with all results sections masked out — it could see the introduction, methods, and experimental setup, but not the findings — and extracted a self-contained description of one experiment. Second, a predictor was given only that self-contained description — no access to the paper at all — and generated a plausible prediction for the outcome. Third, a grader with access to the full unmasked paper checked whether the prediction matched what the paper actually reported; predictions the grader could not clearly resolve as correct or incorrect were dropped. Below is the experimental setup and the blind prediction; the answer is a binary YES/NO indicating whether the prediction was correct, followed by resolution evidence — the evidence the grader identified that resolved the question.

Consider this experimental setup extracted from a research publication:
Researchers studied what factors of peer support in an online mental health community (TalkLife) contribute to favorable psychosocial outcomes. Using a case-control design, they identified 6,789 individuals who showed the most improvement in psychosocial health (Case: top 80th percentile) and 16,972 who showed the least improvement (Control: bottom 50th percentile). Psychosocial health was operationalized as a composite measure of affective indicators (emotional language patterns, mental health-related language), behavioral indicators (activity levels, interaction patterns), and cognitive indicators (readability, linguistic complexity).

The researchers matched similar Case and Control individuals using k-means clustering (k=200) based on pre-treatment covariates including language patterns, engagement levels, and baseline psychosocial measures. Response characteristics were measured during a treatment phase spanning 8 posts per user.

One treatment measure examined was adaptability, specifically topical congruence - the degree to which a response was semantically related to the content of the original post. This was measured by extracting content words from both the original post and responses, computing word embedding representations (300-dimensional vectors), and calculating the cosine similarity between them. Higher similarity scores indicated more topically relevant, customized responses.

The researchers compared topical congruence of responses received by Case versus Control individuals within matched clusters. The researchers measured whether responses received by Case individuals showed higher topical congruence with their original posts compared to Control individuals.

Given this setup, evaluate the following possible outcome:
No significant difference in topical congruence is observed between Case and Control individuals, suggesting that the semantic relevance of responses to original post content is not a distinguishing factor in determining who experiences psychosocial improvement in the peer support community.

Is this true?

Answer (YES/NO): NO